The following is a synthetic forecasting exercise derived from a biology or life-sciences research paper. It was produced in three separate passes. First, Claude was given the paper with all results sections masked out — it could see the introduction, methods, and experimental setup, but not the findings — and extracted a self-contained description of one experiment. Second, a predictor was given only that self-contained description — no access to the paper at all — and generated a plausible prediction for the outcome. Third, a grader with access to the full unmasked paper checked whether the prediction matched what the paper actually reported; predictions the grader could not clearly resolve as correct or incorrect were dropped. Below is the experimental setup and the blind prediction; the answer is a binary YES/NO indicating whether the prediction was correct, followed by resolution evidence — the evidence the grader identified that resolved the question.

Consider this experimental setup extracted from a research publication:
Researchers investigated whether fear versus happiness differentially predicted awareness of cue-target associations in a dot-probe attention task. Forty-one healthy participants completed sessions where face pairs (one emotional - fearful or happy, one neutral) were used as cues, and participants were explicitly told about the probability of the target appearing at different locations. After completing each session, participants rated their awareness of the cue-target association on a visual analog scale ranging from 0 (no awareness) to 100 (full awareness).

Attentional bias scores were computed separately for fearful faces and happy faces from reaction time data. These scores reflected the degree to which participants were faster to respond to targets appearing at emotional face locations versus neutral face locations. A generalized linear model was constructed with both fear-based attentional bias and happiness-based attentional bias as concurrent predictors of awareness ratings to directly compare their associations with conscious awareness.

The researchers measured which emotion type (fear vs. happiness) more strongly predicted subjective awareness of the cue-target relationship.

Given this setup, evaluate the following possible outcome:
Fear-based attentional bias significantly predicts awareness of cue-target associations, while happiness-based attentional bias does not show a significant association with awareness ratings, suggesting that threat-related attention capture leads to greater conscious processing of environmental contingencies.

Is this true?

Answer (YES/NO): YES